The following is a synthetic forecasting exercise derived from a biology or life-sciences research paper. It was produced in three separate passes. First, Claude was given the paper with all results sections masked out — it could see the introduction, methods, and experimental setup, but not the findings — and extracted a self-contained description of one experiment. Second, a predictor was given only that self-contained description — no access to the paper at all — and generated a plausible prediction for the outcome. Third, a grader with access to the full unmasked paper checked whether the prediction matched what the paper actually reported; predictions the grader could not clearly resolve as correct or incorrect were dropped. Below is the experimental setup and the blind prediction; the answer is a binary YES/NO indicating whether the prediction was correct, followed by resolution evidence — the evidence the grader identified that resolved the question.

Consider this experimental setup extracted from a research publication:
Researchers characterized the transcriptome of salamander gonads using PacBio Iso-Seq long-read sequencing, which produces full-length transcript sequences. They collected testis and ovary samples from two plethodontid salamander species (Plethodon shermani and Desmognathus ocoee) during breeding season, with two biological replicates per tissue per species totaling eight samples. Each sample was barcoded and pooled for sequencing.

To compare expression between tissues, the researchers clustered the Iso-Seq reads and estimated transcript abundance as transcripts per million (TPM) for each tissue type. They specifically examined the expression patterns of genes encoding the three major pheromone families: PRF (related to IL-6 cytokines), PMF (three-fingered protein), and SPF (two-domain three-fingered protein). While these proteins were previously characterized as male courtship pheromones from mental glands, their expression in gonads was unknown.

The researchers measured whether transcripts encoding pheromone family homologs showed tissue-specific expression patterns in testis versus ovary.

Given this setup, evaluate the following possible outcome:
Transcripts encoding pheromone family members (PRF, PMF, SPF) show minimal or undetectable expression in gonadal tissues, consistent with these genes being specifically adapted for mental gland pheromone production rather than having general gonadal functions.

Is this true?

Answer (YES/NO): NO